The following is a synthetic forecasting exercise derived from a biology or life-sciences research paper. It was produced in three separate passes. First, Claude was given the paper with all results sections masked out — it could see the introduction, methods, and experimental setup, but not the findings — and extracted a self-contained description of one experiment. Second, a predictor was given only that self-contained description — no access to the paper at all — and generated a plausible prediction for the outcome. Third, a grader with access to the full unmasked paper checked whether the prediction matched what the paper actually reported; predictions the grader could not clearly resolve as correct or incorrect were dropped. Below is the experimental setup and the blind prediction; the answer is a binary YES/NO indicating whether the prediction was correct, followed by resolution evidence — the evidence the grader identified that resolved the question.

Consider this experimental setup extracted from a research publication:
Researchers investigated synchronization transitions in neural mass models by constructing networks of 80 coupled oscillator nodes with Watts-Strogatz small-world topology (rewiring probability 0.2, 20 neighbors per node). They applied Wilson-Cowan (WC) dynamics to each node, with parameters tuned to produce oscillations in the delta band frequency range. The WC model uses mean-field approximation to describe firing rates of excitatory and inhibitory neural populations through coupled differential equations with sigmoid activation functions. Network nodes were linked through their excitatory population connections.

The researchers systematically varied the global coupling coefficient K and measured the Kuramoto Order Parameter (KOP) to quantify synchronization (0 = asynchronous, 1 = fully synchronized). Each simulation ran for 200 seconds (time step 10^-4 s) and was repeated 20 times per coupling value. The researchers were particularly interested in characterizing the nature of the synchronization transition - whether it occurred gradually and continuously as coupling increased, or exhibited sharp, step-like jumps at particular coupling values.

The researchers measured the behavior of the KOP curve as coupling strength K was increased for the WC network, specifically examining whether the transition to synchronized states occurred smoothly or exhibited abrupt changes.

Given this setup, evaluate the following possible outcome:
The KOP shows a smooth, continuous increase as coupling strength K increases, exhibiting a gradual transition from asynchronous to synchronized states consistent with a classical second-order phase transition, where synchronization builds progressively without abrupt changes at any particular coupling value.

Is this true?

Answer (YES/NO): NO